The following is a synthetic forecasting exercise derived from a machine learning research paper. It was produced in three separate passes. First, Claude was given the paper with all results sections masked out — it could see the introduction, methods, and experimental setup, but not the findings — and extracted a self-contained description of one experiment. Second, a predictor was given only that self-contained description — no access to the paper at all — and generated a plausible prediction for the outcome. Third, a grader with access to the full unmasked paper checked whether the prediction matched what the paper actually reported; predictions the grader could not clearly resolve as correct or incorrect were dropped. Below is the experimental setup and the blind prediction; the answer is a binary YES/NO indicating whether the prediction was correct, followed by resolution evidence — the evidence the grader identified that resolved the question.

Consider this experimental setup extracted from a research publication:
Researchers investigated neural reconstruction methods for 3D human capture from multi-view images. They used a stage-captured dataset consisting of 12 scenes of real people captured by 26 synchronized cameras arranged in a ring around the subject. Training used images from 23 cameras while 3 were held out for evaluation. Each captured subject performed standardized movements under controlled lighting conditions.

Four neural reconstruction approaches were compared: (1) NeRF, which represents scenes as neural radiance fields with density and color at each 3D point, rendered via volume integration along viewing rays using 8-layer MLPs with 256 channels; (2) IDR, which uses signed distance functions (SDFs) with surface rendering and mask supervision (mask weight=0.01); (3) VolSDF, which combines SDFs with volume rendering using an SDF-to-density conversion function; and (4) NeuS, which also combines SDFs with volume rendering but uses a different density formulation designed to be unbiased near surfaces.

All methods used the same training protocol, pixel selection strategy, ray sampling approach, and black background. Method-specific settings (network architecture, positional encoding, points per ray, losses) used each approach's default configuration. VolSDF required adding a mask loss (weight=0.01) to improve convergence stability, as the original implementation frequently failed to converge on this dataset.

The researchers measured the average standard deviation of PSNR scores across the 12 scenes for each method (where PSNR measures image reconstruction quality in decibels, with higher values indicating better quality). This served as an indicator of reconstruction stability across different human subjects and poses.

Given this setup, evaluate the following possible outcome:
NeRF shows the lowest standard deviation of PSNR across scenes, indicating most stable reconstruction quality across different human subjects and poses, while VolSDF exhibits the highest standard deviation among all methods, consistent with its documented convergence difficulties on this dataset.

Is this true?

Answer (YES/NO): NO